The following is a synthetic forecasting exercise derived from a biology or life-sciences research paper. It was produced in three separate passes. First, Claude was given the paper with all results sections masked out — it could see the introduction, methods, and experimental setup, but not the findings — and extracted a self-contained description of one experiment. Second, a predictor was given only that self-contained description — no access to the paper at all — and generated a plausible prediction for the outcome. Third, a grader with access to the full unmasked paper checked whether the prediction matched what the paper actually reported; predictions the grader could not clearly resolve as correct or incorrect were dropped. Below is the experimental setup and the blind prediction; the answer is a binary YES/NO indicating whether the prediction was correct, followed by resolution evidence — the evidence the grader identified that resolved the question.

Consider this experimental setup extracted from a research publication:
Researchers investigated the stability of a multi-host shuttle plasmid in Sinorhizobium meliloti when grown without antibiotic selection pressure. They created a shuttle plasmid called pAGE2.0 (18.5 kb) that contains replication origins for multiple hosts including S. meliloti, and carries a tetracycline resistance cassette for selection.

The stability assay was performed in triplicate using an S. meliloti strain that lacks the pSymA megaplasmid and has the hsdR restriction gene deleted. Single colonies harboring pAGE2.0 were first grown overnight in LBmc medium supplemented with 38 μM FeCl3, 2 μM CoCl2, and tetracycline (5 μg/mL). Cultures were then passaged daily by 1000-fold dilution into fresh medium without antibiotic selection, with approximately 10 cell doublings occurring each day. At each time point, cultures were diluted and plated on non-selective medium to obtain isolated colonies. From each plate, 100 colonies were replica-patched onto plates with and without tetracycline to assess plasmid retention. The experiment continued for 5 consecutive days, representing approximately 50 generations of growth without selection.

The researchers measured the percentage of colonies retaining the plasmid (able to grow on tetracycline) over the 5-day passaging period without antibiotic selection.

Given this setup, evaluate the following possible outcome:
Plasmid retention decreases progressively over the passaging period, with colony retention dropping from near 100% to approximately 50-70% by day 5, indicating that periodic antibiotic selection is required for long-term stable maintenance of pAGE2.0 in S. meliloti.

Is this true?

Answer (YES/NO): NO